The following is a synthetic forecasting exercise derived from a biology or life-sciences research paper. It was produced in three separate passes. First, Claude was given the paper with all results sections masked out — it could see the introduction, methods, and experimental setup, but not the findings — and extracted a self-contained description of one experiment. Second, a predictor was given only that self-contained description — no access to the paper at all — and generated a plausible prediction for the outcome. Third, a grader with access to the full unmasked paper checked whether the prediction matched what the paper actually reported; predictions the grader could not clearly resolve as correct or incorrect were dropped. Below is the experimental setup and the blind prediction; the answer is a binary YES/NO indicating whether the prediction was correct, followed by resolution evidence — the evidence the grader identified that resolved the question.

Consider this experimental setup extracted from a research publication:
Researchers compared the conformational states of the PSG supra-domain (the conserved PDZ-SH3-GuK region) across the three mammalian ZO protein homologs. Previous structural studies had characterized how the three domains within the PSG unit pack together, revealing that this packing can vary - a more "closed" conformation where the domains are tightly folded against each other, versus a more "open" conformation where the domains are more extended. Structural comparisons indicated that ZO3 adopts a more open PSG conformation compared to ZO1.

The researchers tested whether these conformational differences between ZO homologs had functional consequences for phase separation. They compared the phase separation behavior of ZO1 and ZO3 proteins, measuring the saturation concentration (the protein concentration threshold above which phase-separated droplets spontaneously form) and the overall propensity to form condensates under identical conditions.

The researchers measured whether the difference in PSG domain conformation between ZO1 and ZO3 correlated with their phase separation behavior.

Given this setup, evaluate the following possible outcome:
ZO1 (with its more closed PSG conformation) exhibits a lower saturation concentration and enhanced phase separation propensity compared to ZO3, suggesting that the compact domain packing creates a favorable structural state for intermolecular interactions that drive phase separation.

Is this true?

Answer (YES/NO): NO